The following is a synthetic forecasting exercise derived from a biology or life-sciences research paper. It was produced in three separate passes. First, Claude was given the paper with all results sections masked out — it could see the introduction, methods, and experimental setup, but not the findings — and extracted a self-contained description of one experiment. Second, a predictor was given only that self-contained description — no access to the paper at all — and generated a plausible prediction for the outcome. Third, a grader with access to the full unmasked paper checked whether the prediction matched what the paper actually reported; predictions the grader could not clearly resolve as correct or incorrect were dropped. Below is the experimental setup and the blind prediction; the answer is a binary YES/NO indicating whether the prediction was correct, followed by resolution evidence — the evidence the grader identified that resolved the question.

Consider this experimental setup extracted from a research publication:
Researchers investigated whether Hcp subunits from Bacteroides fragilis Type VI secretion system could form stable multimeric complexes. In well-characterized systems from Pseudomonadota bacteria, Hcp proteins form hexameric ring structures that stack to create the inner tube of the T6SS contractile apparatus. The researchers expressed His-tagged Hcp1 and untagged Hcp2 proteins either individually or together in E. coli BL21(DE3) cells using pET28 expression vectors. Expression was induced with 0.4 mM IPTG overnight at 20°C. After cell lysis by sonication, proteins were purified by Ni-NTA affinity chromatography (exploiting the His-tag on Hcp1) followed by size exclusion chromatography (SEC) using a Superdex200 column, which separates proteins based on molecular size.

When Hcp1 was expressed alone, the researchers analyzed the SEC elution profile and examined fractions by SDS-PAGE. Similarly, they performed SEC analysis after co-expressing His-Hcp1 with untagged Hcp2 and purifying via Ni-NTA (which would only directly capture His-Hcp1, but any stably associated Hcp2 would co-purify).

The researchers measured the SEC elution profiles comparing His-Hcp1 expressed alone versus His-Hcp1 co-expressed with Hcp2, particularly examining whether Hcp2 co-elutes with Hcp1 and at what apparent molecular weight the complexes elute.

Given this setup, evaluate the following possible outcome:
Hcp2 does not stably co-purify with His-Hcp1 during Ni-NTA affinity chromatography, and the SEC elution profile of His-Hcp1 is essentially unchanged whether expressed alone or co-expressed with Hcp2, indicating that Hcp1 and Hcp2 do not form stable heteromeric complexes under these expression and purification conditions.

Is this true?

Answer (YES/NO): NO